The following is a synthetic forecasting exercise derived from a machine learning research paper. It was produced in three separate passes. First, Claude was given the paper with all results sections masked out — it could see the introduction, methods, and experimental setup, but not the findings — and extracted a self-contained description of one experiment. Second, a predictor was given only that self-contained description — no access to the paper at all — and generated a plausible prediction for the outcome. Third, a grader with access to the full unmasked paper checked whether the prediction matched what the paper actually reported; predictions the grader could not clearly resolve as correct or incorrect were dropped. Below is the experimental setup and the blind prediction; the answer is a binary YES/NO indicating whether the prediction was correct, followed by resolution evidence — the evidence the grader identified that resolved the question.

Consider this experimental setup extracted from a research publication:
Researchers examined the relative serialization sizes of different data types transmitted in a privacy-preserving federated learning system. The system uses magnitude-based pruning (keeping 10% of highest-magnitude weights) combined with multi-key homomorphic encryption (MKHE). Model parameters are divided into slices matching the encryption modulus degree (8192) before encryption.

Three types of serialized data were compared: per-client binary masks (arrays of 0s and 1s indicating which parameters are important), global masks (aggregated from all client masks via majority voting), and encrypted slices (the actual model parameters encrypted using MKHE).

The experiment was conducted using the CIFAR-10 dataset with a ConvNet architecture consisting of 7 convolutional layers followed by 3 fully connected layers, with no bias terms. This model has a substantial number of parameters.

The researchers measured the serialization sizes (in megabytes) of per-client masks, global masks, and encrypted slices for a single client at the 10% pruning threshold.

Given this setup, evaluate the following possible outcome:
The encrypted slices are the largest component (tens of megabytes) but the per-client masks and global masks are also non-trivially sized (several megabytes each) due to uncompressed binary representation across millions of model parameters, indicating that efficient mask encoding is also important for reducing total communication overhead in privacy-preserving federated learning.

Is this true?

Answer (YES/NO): YES